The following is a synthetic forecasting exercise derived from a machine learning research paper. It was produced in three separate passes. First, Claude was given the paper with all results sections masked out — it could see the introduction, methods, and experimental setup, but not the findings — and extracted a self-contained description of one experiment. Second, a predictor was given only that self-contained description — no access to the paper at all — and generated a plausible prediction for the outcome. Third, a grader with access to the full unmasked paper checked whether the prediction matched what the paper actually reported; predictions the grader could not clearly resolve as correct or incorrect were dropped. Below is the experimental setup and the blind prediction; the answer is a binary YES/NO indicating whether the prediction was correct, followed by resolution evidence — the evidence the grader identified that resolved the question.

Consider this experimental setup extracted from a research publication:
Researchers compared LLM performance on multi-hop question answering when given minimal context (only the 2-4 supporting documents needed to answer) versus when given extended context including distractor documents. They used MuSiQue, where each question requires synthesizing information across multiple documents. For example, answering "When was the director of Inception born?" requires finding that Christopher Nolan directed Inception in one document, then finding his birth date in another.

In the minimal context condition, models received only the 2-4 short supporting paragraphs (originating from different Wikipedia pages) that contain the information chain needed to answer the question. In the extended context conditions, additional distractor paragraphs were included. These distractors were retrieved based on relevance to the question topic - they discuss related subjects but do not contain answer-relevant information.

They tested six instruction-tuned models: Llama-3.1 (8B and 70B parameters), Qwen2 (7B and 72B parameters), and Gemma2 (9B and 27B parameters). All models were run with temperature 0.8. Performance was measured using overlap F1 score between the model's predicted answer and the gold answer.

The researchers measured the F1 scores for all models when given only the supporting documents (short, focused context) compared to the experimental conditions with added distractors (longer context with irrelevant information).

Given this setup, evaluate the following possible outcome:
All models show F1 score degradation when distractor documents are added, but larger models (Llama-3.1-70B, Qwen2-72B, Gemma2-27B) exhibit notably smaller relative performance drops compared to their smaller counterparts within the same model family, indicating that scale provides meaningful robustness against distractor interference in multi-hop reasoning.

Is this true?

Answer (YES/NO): NO